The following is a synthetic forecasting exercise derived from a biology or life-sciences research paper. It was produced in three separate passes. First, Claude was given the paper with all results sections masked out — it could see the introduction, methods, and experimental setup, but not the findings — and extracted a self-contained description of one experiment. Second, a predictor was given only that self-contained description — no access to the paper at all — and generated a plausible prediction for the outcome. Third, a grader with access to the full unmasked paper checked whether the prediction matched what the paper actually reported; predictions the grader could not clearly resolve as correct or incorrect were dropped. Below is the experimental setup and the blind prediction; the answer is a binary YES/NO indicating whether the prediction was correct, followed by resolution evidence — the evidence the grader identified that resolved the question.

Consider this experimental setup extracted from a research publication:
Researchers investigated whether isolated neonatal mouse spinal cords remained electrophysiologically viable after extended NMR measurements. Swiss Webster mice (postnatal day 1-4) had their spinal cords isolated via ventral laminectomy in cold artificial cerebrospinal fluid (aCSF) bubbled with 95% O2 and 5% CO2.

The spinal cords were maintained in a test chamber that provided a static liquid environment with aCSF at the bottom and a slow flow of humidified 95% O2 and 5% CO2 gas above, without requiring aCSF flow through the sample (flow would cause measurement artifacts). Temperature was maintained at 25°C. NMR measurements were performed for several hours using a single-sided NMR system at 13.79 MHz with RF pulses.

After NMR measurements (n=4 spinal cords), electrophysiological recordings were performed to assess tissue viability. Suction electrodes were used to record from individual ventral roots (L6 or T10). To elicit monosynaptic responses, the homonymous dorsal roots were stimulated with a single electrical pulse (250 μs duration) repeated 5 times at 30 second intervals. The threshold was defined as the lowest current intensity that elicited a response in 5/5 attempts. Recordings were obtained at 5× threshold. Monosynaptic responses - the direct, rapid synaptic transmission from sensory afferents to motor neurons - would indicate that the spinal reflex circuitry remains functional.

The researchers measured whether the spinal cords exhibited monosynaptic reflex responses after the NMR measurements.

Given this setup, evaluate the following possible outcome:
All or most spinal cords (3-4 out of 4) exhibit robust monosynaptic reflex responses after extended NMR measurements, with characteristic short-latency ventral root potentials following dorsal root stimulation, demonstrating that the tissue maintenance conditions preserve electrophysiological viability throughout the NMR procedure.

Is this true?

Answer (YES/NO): YES